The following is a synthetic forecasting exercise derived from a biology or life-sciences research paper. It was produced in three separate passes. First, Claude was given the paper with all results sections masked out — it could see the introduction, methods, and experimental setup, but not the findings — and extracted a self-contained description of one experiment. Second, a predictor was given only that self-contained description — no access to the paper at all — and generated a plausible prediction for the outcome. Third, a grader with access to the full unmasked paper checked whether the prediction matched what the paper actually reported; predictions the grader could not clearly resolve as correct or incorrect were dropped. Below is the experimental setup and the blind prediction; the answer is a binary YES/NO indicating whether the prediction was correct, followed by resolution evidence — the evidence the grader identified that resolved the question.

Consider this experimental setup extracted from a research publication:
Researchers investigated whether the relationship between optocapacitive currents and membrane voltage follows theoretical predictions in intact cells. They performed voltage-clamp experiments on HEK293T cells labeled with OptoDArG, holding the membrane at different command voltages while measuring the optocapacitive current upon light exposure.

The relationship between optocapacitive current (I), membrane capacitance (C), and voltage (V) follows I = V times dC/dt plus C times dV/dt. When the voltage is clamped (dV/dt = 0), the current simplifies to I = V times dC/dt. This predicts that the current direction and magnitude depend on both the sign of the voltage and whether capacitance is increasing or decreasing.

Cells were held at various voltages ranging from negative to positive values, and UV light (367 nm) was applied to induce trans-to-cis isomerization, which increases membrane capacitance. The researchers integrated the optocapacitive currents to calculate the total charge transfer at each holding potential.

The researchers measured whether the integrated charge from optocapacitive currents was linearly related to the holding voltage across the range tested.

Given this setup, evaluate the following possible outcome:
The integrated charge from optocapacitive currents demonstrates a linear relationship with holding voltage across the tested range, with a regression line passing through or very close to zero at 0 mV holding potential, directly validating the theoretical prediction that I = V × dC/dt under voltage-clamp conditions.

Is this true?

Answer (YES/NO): NO